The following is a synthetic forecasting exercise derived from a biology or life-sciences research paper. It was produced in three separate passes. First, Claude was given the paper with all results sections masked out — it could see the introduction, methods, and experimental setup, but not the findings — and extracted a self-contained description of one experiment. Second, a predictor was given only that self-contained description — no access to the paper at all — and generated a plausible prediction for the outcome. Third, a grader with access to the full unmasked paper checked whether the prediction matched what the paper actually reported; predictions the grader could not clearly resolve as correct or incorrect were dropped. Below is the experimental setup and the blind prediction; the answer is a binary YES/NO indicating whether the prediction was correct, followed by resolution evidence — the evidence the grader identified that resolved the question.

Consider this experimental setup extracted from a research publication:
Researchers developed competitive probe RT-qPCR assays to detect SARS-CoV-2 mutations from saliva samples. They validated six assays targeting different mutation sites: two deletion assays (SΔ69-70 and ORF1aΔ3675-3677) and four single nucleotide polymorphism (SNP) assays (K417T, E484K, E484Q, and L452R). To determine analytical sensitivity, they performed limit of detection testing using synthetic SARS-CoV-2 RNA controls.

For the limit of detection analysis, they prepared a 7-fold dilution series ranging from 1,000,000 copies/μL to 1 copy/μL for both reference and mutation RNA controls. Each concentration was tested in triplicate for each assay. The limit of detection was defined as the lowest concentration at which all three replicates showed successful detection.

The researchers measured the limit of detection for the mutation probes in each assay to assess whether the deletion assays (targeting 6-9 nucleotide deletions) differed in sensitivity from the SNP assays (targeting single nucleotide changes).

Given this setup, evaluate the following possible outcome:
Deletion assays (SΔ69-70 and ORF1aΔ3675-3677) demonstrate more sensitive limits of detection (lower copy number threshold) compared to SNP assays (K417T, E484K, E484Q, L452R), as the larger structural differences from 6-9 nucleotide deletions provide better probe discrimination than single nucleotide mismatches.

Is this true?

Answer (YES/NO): NO